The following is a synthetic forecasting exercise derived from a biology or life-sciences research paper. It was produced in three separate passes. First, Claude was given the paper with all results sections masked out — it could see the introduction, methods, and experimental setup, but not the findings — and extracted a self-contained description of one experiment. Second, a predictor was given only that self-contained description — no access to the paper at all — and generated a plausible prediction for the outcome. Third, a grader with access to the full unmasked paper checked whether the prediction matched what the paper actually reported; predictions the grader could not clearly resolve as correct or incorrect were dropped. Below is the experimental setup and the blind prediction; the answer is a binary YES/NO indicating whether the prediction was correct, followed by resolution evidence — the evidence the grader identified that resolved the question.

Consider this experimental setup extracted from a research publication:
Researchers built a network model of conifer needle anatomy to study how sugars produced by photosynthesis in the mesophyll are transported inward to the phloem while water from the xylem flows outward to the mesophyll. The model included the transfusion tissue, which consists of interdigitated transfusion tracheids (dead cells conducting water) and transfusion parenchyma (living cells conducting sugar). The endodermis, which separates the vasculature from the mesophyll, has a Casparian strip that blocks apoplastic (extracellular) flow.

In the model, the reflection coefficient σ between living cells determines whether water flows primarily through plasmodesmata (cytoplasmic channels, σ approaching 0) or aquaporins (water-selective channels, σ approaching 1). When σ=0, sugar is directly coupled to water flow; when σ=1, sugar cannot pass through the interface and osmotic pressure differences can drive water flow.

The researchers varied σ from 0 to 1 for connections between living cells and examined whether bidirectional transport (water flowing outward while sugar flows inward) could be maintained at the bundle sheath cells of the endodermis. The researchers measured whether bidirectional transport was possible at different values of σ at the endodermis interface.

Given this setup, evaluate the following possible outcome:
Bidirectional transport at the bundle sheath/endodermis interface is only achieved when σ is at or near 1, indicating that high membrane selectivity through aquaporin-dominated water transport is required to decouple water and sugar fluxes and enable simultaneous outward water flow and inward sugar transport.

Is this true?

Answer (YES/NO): NO